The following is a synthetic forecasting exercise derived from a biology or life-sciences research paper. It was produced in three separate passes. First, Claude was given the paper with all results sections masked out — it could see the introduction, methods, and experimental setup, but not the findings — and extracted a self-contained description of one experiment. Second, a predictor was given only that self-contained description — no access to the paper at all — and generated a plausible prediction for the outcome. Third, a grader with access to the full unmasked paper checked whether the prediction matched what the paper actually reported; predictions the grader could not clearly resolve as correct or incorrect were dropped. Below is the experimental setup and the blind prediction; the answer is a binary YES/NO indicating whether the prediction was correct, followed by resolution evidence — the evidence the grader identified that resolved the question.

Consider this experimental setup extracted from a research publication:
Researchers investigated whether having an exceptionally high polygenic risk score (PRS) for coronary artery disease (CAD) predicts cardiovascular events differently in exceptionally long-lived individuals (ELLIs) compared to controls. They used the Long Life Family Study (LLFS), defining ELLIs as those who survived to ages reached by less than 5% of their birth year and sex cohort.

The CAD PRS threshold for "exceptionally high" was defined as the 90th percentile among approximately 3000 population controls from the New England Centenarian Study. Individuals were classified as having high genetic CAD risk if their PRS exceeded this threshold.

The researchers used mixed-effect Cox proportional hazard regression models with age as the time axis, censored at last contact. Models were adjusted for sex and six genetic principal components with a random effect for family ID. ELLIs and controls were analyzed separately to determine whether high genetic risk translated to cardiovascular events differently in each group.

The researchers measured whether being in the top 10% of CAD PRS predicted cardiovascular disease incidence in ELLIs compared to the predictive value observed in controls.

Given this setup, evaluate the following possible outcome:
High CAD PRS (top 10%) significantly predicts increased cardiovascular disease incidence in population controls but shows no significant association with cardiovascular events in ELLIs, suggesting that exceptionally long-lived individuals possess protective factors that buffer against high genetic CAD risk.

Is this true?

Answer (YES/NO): YES